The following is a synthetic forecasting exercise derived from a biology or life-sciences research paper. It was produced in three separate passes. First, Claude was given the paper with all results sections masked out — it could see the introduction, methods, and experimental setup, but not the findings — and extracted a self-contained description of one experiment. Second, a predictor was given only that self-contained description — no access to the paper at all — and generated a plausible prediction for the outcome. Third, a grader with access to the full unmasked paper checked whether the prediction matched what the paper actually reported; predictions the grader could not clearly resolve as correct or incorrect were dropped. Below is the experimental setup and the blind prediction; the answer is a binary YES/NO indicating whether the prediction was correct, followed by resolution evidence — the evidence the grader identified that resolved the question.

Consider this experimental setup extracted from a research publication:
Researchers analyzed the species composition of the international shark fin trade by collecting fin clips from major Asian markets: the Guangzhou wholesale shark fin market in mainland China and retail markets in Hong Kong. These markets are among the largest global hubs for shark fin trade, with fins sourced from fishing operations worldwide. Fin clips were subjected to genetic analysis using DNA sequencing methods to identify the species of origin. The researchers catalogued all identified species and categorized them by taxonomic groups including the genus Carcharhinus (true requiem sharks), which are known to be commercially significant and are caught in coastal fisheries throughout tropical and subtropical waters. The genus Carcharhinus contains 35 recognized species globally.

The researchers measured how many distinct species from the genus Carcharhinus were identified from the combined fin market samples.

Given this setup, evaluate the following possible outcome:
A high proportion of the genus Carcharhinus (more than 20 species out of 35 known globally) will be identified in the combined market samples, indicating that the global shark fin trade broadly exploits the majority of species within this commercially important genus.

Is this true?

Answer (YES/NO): YES